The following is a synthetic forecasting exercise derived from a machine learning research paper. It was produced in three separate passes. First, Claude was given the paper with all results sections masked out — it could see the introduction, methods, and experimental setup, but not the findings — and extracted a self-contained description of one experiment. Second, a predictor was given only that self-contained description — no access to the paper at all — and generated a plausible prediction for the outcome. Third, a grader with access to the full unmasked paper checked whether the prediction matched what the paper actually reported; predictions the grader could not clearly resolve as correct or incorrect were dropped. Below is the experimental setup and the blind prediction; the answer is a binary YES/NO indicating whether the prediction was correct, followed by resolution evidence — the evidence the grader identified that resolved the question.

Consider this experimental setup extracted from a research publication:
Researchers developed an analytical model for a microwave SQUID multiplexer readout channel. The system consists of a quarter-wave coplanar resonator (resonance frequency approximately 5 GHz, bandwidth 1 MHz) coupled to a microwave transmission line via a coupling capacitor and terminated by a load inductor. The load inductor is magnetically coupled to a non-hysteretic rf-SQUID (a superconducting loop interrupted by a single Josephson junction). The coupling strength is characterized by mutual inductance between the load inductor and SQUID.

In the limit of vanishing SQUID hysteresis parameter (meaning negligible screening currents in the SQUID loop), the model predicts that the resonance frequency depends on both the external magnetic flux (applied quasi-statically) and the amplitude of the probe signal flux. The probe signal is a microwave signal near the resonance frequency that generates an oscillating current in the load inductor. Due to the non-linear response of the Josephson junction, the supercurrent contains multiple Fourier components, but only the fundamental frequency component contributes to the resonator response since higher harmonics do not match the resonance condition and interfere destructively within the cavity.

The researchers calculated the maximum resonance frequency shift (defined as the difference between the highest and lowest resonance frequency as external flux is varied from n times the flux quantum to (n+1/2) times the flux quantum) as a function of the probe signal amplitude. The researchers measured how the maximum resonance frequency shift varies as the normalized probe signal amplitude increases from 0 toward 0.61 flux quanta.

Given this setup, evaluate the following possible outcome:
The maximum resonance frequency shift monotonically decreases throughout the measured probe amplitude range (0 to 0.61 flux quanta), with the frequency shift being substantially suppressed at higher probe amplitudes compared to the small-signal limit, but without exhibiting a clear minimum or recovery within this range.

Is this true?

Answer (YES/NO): YES